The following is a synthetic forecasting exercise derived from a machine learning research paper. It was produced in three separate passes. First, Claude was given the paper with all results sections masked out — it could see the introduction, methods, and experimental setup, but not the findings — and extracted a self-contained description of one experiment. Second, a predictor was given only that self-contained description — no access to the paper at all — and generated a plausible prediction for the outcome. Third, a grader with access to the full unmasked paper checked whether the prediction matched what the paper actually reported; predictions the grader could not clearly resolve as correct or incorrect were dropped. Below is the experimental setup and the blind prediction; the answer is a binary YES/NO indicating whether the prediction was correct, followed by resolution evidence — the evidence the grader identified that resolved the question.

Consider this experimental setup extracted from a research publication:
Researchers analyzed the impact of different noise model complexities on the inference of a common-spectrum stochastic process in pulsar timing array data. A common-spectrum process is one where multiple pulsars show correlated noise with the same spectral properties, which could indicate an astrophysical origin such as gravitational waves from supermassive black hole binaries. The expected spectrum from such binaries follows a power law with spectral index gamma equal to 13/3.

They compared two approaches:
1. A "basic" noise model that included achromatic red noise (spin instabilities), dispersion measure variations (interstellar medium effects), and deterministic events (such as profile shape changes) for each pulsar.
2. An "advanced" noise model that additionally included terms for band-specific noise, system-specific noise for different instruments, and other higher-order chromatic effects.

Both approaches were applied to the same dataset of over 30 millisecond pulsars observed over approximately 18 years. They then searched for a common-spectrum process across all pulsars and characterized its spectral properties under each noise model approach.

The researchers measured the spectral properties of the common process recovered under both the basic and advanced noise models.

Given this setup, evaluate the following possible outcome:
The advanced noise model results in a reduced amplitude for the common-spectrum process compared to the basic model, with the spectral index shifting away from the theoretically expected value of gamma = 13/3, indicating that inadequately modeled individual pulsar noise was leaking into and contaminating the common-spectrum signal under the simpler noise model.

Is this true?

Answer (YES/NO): NO